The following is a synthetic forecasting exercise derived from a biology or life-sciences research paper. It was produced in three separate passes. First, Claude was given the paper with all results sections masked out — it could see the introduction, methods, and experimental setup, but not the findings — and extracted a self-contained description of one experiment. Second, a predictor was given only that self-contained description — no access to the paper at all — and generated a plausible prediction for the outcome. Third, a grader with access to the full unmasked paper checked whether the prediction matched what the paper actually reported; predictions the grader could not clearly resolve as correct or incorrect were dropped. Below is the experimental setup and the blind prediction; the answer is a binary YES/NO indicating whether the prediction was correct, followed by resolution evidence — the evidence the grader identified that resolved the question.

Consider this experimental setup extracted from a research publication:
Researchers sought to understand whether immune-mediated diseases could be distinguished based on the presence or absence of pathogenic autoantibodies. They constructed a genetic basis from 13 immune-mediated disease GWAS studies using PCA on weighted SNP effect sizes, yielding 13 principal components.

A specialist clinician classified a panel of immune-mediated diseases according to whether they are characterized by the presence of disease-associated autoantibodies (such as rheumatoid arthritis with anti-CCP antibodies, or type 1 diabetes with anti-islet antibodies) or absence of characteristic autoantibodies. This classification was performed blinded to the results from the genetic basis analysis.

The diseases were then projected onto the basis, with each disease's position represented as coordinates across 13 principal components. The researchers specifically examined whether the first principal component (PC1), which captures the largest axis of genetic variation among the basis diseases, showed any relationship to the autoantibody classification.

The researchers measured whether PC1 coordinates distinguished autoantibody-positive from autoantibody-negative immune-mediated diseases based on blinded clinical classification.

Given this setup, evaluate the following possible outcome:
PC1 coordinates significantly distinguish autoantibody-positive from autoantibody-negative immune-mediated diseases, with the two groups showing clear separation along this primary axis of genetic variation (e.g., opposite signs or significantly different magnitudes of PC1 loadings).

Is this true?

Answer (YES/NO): YES